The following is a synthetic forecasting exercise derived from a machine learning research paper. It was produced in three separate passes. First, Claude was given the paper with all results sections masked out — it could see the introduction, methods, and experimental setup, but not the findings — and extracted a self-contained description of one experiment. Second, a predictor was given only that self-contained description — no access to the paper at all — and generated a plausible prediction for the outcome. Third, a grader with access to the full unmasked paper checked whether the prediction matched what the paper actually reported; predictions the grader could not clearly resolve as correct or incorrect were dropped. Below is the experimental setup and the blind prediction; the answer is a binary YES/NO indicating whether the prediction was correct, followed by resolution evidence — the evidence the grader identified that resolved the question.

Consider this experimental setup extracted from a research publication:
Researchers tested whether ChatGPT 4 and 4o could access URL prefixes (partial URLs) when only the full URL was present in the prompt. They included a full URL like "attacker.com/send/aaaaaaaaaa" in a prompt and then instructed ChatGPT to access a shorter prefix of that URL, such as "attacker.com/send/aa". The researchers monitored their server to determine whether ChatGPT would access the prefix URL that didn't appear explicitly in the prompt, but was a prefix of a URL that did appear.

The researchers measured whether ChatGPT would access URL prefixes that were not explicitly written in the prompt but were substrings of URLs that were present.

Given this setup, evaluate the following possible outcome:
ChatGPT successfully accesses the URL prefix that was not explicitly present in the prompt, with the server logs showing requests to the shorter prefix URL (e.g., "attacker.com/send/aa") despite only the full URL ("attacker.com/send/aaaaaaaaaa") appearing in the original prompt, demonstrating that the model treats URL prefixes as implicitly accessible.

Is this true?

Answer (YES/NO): YES